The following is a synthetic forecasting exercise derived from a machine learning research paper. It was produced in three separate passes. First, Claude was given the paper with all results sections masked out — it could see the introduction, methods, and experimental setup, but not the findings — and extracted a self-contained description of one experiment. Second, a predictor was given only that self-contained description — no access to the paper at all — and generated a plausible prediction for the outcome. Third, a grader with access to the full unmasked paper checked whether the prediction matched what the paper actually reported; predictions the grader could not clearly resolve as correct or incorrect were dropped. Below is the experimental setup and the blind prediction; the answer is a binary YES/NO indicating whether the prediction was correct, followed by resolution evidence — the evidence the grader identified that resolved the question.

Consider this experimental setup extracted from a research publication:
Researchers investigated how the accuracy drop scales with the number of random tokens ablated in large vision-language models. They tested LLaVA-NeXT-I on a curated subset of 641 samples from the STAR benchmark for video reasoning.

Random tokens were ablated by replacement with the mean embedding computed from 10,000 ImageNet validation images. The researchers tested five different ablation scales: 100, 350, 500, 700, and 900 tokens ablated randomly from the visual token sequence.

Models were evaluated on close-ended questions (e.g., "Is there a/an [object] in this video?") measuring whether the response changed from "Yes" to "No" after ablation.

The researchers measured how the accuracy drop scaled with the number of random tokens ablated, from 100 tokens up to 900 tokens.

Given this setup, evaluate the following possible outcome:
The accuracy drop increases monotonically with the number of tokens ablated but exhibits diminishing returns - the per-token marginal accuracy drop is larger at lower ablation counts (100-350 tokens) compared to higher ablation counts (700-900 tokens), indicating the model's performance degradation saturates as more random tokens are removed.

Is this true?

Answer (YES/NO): NO